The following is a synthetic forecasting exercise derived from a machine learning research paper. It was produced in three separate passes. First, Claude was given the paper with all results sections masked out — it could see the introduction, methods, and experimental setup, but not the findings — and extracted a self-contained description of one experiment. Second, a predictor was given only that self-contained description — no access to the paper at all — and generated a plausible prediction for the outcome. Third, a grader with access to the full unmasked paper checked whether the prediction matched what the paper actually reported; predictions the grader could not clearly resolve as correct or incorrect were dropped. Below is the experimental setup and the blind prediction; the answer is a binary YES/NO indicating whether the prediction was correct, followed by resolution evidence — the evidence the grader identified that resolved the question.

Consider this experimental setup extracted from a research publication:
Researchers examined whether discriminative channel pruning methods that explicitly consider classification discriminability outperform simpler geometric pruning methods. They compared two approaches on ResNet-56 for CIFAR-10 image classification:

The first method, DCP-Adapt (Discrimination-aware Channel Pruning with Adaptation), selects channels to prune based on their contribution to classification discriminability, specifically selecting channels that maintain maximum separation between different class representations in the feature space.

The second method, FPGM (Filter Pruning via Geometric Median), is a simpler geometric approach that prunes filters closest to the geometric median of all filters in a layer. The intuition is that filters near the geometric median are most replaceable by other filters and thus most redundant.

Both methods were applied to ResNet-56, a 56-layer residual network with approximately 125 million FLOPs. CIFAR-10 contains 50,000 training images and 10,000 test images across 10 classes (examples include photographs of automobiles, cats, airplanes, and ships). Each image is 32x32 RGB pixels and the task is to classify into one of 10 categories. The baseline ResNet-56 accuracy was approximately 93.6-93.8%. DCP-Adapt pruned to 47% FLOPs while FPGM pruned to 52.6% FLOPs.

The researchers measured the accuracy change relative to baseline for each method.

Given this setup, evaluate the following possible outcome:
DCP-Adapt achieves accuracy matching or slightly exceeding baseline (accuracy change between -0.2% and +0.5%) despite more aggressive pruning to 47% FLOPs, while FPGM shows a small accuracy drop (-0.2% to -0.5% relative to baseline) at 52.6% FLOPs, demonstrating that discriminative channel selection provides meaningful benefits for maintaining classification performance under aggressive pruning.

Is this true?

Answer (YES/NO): NO